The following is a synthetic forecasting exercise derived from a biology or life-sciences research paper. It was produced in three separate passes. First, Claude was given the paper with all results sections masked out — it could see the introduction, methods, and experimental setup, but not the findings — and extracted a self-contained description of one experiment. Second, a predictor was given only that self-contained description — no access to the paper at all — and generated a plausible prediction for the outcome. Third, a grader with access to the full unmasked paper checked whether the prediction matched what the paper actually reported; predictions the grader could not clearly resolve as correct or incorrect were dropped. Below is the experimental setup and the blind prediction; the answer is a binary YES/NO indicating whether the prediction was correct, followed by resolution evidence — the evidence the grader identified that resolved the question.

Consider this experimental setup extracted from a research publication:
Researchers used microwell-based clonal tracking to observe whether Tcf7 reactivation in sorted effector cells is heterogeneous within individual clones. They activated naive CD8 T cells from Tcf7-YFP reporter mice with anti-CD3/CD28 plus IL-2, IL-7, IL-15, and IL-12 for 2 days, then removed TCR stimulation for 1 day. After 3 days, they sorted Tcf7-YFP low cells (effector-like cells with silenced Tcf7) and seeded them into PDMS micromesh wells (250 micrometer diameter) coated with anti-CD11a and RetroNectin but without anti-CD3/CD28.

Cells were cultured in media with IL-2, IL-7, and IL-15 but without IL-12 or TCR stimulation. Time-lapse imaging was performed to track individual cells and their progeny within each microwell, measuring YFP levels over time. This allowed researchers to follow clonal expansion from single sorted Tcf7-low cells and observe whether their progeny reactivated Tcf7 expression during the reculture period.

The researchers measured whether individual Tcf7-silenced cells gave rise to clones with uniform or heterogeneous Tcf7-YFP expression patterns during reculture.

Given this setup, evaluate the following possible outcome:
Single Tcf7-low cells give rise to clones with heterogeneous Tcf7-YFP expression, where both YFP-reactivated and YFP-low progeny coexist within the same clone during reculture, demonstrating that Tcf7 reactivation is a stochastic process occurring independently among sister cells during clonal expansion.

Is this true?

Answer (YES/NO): YES